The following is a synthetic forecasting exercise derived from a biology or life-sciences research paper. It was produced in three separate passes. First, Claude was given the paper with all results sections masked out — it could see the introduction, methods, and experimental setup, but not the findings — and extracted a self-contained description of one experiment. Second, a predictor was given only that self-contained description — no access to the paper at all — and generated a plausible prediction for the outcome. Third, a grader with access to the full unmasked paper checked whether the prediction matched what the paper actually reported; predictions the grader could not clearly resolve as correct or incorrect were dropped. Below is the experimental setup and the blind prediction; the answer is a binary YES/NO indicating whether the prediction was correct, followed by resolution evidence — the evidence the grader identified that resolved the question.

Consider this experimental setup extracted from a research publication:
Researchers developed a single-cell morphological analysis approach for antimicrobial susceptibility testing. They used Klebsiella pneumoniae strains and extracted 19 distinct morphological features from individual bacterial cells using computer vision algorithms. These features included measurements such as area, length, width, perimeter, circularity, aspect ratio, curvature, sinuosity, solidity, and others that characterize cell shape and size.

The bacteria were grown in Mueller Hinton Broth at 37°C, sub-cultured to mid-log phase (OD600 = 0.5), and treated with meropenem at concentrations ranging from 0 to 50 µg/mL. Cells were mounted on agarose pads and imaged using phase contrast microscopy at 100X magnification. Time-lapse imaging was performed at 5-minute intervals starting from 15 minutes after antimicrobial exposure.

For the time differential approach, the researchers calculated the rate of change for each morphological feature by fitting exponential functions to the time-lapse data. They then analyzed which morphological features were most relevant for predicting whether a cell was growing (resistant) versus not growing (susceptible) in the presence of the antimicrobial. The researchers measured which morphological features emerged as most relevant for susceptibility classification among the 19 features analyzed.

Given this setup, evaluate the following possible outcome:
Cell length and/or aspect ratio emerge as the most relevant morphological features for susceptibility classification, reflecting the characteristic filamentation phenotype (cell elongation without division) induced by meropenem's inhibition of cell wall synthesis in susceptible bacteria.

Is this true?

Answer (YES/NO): NO